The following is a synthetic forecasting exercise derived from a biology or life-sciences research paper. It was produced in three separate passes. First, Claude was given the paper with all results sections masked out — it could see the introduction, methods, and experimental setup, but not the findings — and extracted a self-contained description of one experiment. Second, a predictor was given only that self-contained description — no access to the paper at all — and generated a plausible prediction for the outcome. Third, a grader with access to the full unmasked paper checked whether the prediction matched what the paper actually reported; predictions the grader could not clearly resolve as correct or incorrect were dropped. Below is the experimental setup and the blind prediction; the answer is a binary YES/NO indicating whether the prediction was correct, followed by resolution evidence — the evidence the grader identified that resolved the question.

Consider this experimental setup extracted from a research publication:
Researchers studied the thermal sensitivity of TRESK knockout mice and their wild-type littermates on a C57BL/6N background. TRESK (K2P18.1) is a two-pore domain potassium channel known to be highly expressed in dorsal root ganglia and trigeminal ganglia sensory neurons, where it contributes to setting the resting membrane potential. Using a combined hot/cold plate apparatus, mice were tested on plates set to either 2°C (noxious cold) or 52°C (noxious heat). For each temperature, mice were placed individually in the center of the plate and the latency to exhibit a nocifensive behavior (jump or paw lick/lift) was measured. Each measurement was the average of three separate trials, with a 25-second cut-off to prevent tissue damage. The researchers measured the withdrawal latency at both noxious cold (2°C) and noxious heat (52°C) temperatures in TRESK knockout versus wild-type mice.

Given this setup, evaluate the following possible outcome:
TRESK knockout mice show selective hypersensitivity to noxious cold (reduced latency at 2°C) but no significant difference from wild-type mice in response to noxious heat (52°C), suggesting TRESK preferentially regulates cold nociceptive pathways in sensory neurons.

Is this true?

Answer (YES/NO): YES